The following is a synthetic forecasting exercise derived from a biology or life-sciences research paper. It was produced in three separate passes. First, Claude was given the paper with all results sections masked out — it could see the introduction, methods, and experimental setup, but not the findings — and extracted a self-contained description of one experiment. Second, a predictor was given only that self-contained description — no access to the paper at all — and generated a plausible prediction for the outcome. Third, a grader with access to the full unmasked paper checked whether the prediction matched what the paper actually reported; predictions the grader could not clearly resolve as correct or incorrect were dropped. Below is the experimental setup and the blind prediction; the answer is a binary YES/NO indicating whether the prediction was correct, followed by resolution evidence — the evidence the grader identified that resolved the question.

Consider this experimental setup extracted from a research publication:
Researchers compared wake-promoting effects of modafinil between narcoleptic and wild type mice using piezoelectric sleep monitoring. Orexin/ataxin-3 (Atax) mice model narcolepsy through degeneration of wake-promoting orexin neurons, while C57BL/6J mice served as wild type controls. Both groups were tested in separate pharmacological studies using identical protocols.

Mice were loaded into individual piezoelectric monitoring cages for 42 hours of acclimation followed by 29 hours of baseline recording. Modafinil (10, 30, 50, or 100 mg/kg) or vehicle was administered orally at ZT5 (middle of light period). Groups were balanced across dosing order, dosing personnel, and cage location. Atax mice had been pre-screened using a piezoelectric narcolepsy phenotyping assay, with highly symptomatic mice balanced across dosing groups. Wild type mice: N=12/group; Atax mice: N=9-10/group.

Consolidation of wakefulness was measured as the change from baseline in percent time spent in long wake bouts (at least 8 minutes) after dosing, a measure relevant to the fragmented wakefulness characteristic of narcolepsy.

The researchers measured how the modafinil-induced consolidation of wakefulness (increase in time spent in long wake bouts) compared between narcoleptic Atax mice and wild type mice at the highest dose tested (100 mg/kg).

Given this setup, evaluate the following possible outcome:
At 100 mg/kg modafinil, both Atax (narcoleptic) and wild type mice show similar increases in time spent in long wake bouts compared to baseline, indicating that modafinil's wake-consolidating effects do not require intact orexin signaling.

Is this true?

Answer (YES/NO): YES